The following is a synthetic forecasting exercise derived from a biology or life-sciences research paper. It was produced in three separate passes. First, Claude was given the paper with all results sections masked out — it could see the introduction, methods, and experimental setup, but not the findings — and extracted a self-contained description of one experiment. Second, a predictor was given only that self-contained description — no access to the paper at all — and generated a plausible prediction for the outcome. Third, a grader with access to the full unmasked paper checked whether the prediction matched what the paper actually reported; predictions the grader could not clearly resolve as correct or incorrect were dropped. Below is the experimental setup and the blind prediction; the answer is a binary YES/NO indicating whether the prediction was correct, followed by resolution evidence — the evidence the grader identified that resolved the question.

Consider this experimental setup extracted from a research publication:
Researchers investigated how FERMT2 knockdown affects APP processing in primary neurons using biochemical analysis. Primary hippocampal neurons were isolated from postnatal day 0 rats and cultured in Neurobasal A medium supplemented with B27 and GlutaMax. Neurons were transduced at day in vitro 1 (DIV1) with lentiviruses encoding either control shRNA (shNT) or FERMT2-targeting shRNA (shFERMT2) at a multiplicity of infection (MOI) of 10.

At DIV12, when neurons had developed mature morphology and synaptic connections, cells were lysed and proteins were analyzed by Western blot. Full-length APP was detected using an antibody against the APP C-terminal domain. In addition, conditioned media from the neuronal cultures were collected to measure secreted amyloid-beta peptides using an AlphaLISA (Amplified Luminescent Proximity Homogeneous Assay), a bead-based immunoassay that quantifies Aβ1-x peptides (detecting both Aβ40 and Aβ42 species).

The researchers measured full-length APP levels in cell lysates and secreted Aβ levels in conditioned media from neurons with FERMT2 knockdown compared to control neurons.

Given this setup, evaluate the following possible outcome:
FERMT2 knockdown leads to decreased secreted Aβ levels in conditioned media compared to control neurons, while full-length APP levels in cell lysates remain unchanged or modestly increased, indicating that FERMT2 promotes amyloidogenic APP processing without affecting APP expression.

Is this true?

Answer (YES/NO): NO